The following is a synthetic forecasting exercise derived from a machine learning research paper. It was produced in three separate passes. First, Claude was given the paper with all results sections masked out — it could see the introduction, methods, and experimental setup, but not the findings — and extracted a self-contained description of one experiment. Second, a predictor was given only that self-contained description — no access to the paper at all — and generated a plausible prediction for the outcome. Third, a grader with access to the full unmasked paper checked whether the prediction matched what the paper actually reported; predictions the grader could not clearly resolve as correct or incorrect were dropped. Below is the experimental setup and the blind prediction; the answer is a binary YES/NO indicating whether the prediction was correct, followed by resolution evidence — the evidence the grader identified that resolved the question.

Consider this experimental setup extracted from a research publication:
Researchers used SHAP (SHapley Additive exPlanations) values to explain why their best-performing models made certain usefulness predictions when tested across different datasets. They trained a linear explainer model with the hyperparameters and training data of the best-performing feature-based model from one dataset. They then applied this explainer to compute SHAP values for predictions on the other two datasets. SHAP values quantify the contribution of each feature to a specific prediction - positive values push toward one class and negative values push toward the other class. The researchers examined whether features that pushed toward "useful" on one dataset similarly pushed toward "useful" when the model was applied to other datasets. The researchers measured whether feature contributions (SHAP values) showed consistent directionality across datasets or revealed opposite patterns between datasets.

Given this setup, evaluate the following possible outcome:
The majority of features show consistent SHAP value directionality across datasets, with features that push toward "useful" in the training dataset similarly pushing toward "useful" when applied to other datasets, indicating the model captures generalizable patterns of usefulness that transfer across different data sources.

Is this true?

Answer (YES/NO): NO